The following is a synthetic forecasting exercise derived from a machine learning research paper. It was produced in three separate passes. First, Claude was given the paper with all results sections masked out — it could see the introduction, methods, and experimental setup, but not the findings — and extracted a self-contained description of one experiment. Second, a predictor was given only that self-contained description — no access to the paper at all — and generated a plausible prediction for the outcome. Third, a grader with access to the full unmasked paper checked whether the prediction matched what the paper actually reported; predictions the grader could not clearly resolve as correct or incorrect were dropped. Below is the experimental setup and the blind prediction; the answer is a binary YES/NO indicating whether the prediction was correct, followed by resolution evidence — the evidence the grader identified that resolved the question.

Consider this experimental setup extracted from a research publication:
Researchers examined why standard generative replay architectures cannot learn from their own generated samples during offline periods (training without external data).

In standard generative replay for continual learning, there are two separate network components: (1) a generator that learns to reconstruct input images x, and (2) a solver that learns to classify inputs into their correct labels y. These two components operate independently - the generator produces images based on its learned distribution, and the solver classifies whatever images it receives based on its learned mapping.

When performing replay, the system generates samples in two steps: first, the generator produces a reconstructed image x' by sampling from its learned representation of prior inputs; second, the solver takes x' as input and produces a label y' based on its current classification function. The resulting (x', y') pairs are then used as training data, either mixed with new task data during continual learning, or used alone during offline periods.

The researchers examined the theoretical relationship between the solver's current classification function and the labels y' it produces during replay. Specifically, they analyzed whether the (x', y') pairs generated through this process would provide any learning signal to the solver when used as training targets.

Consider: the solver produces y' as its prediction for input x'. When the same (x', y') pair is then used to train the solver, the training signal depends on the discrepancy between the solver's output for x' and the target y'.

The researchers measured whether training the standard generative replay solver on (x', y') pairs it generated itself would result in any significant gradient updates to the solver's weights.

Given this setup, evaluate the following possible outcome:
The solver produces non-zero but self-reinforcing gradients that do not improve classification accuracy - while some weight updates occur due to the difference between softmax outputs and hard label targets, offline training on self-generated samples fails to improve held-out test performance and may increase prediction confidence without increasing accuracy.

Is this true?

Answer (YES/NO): NO